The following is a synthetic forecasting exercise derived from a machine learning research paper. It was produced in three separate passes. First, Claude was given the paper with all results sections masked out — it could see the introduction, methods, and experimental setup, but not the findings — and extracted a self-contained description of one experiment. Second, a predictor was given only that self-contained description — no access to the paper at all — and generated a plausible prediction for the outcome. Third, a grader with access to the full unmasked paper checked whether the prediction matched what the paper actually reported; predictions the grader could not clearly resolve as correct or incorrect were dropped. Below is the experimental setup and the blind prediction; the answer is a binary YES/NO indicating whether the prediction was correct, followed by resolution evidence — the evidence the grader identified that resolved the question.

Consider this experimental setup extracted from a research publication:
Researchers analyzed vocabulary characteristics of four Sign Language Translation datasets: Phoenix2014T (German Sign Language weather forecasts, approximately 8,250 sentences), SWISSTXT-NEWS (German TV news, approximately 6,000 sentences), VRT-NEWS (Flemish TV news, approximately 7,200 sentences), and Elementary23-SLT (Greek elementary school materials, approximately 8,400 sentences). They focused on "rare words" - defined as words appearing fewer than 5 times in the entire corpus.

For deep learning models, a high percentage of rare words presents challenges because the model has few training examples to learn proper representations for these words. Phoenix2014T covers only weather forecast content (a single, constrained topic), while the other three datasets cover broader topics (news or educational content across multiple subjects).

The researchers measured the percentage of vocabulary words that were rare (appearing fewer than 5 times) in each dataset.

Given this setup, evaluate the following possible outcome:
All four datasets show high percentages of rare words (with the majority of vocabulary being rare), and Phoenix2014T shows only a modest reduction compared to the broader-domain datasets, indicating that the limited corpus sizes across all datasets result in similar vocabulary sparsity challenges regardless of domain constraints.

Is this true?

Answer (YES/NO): NO